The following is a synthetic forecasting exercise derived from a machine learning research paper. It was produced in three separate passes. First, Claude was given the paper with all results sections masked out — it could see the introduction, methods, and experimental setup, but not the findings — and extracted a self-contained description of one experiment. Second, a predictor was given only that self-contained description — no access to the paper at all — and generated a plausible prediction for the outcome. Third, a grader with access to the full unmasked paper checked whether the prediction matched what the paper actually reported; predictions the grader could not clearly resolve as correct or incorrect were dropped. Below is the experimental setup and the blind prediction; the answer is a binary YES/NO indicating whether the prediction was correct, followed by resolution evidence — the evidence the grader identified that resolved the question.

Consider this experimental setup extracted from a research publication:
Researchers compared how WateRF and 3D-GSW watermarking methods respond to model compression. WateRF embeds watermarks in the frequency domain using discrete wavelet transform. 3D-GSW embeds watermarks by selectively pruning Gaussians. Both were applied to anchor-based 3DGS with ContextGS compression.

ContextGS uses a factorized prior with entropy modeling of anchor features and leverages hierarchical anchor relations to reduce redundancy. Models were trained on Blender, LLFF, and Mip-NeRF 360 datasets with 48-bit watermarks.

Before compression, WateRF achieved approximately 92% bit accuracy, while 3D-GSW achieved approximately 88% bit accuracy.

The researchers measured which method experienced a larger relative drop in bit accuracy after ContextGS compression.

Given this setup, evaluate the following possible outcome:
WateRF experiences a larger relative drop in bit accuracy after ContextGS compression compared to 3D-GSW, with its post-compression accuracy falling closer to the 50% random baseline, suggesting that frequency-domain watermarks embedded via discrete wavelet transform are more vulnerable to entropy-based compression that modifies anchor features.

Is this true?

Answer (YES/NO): NO